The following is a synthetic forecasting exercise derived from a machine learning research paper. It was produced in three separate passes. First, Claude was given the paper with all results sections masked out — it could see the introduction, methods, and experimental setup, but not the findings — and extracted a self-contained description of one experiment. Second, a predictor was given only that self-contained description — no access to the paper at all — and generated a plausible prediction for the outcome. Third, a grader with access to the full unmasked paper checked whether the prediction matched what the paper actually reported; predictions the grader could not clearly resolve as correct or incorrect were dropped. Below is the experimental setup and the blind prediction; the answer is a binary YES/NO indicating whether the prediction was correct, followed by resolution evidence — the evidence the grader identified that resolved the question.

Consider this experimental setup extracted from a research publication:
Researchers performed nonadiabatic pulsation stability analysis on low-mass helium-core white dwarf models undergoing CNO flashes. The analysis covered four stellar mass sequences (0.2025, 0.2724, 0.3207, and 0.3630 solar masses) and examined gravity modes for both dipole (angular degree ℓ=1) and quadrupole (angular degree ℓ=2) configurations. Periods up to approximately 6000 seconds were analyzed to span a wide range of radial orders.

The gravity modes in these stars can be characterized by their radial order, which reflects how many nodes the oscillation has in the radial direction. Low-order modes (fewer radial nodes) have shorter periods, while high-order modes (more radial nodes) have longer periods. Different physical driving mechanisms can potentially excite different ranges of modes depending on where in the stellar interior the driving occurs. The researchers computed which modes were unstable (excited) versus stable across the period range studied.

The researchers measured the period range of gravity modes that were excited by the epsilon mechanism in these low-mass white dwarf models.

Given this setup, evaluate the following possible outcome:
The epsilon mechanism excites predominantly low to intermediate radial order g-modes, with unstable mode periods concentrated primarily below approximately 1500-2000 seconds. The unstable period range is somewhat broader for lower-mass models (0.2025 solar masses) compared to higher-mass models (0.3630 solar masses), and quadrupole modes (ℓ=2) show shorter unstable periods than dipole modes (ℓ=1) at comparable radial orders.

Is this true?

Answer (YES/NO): NO